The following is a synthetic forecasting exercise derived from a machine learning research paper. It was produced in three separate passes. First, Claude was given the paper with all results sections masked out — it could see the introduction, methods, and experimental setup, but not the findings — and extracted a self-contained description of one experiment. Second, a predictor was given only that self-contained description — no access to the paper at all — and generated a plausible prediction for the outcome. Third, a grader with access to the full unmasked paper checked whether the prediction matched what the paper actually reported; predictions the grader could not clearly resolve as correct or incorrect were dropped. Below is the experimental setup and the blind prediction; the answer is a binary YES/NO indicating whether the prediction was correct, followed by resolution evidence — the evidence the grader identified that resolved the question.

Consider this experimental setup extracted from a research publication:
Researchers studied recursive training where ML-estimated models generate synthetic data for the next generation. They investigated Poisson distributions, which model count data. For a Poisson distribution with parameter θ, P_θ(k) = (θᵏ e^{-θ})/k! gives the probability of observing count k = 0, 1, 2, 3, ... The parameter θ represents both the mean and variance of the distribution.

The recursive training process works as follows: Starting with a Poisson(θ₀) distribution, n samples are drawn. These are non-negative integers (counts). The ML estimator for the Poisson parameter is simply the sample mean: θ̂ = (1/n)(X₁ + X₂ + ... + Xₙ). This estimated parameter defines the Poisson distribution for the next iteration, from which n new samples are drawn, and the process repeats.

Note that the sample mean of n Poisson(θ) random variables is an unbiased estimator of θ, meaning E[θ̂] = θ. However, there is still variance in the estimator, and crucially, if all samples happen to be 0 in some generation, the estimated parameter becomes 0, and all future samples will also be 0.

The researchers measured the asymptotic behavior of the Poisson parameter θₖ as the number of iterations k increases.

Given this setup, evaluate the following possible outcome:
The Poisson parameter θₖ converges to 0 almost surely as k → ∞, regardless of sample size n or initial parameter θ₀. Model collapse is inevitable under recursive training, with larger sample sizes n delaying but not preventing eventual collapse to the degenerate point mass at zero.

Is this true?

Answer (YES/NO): YES